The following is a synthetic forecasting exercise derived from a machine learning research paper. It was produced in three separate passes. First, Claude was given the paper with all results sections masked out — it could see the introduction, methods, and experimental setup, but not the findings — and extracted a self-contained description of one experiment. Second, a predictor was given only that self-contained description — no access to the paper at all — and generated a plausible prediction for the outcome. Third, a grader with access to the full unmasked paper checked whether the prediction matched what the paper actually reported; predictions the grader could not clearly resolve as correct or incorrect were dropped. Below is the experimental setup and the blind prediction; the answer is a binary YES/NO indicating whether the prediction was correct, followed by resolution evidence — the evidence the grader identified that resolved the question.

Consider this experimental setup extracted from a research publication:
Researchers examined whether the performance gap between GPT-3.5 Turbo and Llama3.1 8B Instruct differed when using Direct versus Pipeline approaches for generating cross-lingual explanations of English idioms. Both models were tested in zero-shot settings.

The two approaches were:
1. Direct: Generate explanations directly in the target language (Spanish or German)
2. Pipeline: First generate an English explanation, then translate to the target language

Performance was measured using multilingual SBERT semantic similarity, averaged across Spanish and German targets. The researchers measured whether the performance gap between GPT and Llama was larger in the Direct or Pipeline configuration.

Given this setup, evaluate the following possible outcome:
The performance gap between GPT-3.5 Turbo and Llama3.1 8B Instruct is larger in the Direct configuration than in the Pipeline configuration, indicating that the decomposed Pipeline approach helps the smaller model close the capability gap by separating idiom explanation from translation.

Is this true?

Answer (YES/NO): NO